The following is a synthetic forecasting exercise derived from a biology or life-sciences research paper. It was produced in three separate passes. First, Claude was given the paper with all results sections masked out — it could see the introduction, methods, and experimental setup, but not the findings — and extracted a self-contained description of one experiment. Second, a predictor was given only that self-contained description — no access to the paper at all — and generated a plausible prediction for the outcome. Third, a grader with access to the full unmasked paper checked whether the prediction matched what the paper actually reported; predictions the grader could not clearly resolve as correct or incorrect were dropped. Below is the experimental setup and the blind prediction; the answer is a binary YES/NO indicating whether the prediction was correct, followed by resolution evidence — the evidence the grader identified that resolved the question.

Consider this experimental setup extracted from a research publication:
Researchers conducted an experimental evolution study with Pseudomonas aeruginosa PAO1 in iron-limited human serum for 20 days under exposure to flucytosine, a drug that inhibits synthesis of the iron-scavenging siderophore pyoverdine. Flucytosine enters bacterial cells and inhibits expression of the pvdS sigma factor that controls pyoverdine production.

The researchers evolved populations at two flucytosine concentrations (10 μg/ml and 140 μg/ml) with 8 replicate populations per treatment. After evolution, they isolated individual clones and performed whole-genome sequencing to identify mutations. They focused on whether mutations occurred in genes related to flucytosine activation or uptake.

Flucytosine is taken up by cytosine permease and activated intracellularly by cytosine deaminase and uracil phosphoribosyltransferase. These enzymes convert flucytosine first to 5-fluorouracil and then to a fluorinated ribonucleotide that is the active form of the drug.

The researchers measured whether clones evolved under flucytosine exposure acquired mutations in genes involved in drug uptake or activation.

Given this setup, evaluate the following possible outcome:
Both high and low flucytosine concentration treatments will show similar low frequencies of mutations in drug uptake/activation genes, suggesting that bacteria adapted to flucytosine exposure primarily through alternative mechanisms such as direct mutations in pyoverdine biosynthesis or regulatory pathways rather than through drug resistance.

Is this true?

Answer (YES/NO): NO